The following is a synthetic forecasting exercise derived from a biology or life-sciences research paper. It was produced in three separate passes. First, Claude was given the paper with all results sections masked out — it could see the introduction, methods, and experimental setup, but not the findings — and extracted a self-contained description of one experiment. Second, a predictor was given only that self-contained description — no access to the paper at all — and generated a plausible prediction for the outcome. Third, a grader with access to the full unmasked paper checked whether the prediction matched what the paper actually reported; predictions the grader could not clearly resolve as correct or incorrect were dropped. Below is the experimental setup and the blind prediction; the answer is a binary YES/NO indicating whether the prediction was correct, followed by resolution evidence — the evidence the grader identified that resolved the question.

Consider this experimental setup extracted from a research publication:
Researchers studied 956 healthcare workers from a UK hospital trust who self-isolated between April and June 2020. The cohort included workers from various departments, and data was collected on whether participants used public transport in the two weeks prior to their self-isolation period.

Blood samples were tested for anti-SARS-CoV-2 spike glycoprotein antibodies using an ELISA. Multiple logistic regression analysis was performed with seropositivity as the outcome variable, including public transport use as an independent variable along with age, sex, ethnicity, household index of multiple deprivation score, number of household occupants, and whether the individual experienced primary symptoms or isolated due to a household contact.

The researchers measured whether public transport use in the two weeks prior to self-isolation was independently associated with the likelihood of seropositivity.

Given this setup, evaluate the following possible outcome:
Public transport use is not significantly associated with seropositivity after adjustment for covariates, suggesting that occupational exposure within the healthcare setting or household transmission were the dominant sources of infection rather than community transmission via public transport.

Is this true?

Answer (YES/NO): YES